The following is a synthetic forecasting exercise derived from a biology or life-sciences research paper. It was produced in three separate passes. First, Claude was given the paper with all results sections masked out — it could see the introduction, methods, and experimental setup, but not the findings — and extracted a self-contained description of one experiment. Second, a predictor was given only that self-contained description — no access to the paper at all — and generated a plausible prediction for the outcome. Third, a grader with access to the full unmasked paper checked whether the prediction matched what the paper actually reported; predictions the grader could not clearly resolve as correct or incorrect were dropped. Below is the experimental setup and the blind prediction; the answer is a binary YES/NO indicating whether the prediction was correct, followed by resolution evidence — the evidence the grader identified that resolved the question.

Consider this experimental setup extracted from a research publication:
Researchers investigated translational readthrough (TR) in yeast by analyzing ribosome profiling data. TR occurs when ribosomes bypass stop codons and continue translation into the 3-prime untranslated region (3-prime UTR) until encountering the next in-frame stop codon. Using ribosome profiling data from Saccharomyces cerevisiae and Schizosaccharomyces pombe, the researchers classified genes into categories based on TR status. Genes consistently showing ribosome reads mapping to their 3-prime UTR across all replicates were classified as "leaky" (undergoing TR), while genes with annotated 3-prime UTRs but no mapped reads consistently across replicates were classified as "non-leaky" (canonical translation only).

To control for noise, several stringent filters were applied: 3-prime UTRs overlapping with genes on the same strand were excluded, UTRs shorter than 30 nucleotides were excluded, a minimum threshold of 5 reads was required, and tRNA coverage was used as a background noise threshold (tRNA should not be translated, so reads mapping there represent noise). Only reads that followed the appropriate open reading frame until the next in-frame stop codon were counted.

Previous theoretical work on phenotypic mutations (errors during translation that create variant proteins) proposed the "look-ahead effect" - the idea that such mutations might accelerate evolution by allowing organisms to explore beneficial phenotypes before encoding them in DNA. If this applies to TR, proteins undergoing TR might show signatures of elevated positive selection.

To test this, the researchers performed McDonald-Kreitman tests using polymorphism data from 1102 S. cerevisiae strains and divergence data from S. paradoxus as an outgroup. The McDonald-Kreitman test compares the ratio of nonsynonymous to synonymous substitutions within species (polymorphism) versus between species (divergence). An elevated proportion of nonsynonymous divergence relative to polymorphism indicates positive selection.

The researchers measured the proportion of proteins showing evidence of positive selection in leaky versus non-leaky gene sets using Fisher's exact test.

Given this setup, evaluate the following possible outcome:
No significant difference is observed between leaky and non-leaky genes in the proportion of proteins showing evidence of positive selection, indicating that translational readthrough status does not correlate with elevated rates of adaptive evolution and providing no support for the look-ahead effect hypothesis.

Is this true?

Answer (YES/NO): YES